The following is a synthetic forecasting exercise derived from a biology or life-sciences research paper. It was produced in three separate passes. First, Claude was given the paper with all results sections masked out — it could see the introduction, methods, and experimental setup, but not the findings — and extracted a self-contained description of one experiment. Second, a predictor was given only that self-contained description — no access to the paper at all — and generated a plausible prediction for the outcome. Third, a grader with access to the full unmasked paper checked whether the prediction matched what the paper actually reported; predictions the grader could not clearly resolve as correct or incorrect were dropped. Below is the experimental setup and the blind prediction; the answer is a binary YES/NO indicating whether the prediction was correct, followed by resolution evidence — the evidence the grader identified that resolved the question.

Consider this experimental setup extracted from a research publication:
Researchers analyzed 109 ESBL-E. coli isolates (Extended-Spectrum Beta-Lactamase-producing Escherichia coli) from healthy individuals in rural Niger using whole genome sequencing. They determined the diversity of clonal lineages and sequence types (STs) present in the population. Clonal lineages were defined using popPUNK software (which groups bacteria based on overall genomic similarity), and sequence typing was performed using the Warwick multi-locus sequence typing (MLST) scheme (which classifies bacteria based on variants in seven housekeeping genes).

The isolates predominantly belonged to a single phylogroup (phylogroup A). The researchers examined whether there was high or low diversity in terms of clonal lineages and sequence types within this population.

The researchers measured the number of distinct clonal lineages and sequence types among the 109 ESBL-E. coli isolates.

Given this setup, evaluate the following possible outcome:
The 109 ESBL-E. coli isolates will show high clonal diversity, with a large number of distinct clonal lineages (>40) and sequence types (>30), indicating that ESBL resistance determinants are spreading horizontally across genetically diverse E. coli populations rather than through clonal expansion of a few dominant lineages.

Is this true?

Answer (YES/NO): YES